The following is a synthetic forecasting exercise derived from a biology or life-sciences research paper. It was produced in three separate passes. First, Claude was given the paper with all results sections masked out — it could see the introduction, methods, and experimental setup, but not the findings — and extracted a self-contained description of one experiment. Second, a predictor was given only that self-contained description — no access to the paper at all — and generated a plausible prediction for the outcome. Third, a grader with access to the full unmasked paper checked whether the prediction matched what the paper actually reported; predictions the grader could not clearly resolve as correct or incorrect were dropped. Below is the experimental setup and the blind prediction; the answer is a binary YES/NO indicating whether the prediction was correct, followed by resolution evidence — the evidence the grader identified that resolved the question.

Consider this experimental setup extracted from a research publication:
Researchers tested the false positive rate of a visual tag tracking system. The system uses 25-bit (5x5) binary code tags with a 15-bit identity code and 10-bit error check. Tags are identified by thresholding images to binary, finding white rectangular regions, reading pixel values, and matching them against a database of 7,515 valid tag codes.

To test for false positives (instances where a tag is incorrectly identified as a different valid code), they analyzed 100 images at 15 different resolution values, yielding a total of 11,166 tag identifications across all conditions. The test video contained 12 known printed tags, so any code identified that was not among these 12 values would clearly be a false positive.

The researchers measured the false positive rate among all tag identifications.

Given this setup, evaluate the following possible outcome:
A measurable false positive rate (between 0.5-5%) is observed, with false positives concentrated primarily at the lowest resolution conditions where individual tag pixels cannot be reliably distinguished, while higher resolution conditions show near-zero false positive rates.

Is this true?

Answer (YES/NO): NO